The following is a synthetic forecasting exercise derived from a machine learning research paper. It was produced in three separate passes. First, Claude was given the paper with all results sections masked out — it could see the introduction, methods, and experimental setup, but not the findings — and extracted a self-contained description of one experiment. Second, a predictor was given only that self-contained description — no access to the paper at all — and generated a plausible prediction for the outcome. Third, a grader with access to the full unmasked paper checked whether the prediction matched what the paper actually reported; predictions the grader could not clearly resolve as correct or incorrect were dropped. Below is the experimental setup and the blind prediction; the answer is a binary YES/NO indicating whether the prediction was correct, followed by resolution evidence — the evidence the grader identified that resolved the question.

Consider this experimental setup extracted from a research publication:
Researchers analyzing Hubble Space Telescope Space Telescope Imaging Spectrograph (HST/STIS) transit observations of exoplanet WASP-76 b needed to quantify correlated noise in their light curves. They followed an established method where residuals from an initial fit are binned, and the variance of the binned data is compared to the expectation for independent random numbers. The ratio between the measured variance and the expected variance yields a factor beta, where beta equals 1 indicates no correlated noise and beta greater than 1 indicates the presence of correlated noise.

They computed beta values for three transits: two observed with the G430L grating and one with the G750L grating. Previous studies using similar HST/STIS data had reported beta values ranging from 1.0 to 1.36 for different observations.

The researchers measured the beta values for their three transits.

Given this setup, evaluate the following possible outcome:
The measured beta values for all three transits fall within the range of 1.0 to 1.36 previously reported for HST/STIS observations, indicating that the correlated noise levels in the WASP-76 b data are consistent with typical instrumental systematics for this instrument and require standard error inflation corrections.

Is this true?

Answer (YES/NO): NO